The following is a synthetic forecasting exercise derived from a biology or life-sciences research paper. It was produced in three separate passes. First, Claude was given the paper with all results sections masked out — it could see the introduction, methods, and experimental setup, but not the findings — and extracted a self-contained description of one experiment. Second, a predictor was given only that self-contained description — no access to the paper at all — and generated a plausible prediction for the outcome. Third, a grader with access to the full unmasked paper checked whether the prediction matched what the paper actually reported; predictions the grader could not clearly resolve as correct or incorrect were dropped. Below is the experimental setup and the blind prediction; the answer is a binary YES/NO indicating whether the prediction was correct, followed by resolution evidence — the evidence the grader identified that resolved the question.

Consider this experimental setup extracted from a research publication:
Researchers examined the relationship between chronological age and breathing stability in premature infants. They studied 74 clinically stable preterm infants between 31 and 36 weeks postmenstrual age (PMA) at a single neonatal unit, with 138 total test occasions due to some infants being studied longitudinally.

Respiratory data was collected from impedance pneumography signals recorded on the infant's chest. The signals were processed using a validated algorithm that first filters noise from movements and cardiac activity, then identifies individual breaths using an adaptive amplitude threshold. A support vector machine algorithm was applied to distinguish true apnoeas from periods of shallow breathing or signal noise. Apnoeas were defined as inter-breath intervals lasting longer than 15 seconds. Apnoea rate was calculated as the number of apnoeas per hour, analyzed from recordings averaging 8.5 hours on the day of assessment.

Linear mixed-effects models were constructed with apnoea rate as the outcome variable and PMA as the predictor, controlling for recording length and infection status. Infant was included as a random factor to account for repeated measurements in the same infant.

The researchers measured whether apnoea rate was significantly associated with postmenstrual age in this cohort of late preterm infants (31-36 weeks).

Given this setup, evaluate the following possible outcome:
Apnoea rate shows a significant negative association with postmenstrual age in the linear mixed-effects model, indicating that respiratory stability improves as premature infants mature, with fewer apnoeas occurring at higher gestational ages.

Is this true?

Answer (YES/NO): NO